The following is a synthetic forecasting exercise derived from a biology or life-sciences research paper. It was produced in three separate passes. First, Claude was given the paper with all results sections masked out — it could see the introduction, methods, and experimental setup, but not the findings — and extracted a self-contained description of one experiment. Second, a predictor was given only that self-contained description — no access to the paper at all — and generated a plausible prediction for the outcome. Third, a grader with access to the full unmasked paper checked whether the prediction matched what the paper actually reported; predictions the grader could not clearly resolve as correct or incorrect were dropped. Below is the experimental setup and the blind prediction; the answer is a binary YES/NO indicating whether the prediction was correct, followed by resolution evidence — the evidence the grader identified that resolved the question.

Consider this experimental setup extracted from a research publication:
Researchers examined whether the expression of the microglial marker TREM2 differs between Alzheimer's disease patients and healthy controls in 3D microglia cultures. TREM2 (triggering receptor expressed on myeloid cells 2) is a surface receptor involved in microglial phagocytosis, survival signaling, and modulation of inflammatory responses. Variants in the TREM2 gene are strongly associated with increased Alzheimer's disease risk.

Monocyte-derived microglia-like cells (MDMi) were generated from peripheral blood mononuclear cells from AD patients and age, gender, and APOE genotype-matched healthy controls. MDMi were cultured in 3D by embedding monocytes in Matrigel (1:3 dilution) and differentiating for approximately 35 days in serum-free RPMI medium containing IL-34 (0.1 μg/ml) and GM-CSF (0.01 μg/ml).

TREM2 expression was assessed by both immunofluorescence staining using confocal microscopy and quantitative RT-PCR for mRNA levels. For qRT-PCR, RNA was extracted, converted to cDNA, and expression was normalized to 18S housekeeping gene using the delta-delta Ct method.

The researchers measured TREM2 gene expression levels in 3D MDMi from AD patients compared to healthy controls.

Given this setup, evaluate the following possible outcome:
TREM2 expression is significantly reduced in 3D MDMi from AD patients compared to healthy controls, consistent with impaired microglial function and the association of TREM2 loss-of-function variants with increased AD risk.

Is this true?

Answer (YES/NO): NO